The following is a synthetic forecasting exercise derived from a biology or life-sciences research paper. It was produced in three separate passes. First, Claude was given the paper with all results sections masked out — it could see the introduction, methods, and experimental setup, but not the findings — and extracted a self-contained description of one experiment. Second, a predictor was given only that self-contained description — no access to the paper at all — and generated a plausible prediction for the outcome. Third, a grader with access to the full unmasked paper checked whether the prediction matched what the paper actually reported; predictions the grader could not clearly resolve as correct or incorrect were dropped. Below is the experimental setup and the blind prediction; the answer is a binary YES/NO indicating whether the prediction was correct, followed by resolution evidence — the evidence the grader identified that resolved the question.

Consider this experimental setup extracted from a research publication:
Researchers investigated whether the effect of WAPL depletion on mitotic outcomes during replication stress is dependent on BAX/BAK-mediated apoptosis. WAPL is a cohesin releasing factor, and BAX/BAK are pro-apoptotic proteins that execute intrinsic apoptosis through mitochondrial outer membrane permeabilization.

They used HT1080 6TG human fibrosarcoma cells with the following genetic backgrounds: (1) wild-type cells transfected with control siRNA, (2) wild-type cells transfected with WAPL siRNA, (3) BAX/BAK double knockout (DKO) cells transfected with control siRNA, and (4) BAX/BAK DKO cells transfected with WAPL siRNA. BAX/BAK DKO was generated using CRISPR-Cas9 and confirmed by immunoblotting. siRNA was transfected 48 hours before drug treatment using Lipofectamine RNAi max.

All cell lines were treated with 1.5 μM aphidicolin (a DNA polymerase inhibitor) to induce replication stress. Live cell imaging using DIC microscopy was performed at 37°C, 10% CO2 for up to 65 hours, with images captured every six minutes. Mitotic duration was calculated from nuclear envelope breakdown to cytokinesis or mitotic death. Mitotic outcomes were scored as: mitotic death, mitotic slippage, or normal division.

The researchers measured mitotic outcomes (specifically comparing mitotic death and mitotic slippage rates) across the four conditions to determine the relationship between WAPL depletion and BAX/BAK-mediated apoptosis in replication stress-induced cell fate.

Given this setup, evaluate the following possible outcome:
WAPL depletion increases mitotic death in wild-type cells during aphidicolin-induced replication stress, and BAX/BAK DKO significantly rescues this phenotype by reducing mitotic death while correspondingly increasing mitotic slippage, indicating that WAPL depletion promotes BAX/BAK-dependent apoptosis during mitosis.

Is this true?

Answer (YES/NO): NO